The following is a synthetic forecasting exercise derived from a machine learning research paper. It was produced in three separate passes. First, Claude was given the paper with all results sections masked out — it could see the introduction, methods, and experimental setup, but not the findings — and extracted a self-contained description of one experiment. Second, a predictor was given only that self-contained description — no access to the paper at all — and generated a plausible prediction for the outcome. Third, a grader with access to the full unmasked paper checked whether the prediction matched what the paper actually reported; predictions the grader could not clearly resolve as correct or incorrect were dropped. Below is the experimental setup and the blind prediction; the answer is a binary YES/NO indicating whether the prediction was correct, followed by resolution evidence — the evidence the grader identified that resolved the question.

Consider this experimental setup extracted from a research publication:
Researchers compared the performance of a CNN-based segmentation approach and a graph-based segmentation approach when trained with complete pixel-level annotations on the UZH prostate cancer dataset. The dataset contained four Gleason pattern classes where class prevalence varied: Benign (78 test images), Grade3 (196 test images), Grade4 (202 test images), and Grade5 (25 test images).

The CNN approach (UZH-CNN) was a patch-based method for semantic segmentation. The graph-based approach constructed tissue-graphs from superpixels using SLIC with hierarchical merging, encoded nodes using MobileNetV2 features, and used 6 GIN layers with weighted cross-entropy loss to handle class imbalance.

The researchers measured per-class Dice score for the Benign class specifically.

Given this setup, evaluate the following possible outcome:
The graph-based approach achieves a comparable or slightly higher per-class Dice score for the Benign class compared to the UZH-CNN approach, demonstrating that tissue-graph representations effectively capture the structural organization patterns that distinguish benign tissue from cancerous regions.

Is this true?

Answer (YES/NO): NO